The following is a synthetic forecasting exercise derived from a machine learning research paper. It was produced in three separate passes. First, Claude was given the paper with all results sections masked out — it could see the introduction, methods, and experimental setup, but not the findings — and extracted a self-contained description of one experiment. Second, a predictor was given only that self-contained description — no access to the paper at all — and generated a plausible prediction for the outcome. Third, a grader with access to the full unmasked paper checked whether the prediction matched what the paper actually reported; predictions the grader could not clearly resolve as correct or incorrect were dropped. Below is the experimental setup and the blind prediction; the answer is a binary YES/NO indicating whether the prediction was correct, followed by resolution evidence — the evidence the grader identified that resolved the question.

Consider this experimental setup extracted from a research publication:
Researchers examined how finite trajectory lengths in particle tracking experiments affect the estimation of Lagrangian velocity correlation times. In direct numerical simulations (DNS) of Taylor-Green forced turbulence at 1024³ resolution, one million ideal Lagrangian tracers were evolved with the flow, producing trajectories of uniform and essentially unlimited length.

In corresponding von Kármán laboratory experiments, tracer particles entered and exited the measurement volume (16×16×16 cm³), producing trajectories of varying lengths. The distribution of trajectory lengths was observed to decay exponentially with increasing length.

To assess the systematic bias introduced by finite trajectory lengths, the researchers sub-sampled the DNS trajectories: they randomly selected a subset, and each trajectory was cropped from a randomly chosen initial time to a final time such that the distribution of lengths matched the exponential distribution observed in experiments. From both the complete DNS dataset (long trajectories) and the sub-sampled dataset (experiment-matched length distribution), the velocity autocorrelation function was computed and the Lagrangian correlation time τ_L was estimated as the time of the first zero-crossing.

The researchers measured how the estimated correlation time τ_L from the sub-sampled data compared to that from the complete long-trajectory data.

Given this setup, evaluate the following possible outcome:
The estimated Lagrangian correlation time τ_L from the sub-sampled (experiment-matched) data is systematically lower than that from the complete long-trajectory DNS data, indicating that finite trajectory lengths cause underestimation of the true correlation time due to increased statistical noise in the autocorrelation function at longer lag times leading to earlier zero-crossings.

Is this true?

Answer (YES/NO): YES